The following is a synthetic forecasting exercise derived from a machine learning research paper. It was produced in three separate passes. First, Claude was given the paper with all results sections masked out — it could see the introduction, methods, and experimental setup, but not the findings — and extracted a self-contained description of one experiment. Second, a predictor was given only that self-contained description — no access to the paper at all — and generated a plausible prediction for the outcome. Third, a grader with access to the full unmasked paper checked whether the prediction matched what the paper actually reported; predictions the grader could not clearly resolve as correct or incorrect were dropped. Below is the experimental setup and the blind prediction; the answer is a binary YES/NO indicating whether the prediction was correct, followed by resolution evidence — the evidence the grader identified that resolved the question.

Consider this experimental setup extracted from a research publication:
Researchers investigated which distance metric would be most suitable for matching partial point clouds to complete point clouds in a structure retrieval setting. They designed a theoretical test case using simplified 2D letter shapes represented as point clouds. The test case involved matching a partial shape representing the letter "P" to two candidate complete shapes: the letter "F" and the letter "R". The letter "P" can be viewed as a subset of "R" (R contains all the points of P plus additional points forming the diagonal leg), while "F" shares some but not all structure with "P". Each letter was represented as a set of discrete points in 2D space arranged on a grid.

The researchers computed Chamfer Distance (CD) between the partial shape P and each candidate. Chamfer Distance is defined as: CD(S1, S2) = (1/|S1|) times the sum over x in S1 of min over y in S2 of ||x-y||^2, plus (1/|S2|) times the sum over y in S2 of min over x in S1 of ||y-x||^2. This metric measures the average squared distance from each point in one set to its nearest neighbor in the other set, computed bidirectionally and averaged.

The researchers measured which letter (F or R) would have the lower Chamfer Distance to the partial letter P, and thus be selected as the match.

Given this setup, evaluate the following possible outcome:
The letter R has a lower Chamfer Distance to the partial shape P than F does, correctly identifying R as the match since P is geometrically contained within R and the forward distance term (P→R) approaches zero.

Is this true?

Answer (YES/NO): NO